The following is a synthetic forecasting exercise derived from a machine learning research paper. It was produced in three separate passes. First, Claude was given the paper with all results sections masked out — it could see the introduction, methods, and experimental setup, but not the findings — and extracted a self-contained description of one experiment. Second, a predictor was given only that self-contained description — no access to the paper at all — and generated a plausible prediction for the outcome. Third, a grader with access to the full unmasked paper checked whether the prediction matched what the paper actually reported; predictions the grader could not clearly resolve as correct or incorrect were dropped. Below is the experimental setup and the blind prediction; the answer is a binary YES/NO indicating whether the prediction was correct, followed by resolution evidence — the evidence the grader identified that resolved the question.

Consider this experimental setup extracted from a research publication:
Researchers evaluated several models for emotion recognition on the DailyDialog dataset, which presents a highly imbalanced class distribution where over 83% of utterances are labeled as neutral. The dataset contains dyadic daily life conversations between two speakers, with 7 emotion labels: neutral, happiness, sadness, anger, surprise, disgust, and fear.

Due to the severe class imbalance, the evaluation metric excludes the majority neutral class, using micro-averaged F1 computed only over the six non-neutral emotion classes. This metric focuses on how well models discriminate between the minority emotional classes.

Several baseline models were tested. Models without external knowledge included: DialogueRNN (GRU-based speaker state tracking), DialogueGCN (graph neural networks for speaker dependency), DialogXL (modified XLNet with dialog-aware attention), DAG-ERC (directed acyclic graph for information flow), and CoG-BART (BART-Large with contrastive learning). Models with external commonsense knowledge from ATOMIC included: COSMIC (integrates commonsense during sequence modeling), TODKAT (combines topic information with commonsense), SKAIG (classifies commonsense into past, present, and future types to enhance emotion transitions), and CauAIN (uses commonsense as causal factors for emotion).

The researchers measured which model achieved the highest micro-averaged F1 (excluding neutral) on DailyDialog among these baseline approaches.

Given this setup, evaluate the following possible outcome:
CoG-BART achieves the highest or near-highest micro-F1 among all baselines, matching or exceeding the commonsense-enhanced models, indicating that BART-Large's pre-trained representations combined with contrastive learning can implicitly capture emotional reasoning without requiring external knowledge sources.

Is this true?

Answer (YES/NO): NO